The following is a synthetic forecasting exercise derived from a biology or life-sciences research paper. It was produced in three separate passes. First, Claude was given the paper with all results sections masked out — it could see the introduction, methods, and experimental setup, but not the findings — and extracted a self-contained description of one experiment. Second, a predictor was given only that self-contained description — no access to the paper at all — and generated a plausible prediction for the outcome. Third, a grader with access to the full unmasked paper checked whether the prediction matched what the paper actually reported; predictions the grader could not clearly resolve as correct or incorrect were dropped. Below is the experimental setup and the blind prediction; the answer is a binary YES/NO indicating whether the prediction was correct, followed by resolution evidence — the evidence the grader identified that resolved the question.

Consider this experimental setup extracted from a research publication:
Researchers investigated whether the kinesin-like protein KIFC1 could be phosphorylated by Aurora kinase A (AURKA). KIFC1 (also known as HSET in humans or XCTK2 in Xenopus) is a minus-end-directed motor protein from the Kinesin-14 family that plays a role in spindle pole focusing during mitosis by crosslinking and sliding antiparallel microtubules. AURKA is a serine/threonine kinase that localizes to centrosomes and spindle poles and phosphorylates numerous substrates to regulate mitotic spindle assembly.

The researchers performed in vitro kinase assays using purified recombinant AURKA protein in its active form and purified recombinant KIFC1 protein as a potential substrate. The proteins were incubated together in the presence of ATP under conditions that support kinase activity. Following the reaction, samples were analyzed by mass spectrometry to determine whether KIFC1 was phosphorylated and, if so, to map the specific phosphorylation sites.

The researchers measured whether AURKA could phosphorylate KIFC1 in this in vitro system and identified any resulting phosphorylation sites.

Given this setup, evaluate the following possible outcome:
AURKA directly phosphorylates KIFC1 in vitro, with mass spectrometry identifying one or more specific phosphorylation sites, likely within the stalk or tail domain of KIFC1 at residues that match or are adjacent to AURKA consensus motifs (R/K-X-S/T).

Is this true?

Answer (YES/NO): NO